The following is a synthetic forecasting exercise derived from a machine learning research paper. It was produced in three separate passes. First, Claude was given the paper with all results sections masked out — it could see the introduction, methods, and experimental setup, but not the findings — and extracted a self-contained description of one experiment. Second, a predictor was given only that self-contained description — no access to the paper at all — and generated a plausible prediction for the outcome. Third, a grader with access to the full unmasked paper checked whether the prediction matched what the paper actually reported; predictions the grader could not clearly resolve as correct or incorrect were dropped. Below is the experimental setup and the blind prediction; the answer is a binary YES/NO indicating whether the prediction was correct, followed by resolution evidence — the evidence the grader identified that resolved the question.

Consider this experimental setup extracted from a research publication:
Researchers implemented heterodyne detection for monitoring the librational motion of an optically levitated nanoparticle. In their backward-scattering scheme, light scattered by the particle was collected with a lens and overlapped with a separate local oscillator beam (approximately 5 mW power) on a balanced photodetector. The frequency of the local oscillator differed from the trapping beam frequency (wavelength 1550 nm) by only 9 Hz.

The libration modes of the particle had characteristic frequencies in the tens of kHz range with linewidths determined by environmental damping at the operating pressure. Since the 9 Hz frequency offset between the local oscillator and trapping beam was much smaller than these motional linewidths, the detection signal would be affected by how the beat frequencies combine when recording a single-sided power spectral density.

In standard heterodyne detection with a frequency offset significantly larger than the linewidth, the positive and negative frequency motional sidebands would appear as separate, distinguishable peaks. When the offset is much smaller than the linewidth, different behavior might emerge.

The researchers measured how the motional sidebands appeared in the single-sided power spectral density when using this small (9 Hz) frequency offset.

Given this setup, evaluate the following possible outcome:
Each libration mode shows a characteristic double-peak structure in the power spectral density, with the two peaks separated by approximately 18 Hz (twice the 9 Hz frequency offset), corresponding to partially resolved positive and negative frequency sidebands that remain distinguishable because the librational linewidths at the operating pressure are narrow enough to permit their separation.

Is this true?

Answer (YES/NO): NO